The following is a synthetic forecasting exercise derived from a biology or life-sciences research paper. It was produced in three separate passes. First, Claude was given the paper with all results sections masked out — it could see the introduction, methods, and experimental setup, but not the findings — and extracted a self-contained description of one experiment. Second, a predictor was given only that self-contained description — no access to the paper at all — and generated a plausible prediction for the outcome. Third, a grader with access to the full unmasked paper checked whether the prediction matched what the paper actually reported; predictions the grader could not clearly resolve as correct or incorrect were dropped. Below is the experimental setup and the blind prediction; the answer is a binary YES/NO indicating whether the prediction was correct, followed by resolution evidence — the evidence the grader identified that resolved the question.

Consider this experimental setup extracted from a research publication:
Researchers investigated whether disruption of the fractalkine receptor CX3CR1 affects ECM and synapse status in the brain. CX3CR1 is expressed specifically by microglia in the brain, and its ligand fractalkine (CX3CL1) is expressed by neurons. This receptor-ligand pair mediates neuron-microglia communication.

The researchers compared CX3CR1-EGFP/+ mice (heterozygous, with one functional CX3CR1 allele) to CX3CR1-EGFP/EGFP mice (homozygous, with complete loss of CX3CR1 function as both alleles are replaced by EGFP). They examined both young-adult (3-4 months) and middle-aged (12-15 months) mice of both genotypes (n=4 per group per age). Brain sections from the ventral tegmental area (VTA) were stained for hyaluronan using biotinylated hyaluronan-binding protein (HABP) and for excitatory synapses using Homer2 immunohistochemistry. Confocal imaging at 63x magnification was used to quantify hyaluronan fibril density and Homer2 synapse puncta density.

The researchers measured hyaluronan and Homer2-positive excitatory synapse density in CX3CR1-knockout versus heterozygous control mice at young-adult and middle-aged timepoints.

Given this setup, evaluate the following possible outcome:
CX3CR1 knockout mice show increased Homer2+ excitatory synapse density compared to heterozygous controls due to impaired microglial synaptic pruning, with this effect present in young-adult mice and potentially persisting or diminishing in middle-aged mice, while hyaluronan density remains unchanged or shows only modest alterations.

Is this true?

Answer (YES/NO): NO